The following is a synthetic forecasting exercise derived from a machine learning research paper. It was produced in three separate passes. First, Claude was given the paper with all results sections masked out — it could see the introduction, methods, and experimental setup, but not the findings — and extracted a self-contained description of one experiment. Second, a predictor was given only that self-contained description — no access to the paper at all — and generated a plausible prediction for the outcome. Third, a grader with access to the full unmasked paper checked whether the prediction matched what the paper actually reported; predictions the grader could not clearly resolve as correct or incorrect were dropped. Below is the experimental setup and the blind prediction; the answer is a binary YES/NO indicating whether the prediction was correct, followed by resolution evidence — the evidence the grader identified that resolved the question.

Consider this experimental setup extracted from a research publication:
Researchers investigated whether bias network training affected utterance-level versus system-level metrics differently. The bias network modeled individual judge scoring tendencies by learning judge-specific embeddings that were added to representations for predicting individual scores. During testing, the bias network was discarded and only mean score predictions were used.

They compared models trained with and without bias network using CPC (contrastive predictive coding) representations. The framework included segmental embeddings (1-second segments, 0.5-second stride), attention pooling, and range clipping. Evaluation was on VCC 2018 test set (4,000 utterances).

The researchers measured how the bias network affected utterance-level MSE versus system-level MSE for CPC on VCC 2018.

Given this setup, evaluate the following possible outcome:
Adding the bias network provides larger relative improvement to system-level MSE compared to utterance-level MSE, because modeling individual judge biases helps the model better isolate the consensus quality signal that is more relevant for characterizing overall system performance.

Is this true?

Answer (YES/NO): NO